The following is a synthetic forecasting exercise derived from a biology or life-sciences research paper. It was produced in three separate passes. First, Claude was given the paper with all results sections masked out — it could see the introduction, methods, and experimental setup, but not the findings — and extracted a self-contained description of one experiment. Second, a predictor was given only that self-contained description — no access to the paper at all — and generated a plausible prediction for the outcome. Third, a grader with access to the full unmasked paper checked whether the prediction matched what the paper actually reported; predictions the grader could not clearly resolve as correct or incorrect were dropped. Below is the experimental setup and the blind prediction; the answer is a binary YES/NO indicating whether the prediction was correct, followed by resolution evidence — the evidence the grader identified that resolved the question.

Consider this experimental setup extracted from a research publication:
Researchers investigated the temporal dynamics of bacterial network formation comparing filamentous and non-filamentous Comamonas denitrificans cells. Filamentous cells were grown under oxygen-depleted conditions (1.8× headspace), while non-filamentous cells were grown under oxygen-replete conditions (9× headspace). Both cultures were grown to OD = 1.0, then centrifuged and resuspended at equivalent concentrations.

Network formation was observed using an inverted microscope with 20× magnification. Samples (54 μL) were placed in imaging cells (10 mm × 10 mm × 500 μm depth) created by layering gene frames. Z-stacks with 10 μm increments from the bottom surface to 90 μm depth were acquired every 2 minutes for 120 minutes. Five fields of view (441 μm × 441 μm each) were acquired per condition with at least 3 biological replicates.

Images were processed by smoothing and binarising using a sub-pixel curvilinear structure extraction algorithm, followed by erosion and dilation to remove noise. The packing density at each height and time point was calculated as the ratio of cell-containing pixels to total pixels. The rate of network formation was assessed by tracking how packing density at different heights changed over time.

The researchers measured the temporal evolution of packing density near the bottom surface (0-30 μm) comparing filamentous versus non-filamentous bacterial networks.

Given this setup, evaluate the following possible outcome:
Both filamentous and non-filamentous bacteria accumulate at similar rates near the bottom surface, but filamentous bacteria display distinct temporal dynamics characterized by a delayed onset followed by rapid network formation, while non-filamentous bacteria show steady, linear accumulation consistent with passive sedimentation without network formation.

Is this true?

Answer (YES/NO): NO